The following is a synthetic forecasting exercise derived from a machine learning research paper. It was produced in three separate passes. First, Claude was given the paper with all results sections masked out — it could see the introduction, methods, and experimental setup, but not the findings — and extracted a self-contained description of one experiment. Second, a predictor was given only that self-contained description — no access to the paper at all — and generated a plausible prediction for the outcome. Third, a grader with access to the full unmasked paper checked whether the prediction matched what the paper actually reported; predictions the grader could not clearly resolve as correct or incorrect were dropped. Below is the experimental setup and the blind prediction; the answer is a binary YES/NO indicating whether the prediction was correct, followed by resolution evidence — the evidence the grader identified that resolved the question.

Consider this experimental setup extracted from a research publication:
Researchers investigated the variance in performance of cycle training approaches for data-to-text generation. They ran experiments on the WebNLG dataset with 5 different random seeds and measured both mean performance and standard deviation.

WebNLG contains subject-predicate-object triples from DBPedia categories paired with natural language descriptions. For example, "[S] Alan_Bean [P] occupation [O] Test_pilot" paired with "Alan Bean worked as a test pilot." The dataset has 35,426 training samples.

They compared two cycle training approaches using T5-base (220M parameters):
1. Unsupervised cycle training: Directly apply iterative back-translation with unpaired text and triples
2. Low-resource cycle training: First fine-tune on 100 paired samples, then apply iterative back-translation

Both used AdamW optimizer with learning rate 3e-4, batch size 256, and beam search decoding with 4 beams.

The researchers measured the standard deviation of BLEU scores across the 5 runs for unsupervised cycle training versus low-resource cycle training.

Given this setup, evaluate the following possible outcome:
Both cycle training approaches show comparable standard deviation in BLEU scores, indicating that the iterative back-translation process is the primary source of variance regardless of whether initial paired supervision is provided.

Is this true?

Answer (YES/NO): NO